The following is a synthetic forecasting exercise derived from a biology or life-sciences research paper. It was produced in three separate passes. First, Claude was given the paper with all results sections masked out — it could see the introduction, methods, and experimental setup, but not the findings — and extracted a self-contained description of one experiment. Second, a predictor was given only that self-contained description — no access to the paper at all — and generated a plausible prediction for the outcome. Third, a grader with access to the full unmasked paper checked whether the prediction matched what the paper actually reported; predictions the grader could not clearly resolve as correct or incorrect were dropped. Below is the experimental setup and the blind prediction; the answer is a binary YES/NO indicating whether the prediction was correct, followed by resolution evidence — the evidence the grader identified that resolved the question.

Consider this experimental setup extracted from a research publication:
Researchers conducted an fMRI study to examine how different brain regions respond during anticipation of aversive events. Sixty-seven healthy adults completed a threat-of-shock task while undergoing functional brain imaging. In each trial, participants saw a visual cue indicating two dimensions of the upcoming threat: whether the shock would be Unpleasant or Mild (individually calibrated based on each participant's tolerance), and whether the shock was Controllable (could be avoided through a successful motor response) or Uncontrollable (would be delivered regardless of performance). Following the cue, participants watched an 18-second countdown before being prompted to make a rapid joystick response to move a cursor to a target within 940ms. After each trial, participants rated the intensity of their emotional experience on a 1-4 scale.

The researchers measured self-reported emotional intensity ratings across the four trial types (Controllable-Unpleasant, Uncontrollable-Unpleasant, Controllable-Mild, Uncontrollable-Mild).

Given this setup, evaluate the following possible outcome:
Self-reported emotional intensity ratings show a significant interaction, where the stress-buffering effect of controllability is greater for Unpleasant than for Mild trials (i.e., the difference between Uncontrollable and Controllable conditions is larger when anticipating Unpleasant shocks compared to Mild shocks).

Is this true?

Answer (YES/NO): NO